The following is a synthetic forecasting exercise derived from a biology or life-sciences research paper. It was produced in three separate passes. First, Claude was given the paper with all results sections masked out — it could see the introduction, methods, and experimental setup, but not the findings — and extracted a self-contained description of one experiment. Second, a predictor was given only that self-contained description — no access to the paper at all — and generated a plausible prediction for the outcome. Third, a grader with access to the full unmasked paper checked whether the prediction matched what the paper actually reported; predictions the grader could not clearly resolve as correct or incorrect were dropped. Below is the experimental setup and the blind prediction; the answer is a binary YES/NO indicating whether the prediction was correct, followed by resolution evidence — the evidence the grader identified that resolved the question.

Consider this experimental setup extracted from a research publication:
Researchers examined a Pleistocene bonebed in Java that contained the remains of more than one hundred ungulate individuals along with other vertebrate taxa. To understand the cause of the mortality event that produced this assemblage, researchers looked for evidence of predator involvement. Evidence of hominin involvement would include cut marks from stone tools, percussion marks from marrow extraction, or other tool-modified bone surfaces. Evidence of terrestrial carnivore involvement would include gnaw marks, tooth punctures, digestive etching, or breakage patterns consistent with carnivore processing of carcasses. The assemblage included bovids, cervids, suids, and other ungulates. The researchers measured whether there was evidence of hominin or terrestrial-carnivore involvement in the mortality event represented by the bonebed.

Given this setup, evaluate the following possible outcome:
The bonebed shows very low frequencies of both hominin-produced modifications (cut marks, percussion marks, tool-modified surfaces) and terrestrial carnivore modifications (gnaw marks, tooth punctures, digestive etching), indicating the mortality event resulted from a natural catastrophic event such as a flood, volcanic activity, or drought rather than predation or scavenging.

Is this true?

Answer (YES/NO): YES